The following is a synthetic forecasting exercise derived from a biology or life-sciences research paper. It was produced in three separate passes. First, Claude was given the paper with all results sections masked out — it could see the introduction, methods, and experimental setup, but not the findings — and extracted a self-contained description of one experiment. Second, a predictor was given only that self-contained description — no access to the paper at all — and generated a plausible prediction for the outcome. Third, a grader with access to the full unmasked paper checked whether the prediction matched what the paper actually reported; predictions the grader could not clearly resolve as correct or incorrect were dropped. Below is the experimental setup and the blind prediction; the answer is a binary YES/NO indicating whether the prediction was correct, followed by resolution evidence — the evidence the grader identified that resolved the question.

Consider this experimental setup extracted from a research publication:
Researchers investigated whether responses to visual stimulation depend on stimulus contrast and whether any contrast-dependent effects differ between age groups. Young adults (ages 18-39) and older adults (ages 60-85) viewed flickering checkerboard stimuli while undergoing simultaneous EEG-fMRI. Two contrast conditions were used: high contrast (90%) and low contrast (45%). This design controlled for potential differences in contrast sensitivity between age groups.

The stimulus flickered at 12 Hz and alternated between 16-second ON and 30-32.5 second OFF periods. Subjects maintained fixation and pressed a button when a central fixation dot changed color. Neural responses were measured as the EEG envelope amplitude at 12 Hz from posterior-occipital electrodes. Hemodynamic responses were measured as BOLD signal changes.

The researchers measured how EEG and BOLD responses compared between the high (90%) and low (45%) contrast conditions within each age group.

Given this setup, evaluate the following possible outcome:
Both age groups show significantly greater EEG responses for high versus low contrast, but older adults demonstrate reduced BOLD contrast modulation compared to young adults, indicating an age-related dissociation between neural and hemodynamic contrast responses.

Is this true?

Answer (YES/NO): NO